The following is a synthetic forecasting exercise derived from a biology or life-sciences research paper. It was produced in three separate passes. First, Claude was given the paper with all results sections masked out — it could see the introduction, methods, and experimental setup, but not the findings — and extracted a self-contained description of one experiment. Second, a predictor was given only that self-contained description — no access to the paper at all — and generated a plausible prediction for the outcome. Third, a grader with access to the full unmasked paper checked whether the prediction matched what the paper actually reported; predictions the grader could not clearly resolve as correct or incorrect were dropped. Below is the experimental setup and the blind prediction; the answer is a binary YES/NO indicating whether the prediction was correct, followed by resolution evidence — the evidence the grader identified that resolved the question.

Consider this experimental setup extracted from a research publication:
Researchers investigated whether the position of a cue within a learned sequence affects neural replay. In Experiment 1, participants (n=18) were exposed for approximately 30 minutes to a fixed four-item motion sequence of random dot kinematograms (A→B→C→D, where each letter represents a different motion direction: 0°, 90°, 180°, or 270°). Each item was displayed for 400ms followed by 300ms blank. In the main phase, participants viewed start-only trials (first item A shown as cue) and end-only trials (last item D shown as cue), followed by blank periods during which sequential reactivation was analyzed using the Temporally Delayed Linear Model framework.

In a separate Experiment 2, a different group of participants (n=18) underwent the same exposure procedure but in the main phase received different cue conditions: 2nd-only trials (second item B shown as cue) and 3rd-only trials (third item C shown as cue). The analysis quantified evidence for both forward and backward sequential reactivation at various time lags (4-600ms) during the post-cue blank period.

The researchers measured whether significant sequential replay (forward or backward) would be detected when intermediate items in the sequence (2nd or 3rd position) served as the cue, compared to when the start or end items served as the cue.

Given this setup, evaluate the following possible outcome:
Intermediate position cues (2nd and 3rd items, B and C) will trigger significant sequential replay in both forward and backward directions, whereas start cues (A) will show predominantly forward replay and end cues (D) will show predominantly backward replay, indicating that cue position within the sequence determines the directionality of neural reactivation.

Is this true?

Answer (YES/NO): NO